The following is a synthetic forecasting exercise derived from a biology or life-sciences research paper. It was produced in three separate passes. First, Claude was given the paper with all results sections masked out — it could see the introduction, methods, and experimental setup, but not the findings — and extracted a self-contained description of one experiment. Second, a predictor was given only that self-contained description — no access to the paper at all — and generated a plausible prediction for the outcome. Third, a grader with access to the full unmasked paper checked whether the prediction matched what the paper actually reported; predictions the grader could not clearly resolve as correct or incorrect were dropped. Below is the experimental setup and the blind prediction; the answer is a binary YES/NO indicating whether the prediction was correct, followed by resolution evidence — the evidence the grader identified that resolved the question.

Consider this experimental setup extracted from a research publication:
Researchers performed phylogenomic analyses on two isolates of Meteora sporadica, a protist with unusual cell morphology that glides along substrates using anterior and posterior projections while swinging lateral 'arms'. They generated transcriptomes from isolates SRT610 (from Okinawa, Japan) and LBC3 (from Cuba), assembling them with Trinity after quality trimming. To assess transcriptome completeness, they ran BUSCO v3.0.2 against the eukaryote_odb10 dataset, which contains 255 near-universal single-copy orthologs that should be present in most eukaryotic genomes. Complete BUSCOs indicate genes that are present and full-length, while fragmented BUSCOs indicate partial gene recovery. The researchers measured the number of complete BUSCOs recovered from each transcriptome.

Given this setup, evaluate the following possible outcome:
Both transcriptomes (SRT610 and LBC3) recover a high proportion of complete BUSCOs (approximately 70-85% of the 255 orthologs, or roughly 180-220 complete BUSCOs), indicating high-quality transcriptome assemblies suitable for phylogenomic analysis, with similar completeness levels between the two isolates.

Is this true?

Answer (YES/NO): NO